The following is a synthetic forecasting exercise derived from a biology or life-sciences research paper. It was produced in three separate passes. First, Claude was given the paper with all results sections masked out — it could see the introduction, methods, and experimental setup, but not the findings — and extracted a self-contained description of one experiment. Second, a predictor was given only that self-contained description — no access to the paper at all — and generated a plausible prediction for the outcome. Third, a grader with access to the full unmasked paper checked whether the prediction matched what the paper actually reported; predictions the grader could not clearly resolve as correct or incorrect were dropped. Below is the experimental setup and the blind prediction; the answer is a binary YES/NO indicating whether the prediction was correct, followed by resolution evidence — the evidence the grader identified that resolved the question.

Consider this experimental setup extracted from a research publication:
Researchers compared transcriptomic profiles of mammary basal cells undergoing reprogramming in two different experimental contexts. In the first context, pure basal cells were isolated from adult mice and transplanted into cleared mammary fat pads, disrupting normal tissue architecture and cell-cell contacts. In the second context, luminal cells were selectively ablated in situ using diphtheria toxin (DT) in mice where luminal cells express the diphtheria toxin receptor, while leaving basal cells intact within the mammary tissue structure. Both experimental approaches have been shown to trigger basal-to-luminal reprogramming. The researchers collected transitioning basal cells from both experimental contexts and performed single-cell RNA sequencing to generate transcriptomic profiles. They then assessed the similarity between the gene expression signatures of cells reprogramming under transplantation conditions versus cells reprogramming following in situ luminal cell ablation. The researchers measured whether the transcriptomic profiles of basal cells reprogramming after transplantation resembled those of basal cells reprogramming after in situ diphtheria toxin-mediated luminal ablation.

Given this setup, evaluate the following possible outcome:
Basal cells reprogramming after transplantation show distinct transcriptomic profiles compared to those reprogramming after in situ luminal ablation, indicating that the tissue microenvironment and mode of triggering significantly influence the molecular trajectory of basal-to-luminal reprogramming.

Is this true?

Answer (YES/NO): NO